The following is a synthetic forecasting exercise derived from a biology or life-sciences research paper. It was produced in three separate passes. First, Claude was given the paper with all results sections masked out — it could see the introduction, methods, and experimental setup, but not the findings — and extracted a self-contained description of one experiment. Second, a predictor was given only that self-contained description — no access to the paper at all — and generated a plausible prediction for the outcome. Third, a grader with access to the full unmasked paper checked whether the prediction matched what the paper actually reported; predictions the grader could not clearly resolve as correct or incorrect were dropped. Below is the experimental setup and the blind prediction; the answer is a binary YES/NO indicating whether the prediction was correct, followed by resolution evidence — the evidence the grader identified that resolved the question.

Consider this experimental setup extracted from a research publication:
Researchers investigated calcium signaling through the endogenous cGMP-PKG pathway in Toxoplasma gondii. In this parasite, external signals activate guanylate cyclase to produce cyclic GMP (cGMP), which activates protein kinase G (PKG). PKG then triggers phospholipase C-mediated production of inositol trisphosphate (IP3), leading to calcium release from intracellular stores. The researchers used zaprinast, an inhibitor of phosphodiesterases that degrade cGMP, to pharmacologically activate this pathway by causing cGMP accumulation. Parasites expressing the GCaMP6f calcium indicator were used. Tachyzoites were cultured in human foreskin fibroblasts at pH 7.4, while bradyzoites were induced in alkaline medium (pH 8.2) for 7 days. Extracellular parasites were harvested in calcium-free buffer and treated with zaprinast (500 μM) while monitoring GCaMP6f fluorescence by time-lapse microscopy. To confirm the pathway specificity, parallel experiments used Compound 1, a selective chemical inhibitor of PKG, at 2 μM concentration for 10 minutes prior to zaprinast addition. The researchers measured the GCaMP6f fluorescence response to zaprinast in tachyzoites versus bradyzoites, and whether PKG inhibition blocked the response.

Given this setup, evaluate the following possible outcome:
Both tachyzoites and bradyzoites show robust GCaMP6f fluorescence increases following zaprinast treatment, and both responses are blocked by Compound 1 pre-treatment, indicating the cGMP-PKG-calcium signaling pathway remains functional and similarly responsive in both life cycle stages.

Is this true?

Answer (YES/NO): NO